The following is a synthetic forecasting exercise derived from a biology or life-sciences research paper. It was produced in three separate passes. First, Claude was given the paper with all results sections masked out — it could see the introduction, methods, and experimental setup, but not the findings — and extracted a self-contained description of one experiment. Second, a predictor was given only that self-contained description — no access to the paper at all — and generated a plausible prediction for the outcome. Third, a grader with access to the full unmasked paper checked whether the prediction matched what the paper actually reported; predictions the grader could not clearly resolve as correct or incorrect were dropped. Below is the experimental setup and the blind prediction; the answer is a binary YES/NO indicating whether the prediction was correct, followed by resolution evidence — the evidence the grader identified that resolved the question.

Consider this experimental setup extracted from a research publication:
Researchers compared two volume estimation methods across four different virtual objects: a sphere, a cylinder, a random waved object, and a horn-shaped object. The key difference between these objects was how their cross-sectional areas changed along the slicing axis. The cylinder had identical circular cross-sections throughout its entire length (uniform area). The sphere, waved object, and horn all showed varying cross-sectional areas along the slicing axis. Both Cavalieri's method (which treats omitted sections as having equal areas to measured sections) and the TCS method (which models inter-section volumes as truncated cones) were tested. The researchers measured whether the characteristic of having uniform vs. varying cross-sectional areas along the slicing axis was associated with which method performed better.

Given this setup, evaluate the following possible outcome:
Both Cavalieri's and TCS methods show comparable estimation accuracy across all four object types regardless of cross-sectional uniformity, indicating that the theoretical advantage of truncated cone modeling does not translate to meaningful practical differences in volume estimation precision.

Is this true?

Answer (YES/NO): NO